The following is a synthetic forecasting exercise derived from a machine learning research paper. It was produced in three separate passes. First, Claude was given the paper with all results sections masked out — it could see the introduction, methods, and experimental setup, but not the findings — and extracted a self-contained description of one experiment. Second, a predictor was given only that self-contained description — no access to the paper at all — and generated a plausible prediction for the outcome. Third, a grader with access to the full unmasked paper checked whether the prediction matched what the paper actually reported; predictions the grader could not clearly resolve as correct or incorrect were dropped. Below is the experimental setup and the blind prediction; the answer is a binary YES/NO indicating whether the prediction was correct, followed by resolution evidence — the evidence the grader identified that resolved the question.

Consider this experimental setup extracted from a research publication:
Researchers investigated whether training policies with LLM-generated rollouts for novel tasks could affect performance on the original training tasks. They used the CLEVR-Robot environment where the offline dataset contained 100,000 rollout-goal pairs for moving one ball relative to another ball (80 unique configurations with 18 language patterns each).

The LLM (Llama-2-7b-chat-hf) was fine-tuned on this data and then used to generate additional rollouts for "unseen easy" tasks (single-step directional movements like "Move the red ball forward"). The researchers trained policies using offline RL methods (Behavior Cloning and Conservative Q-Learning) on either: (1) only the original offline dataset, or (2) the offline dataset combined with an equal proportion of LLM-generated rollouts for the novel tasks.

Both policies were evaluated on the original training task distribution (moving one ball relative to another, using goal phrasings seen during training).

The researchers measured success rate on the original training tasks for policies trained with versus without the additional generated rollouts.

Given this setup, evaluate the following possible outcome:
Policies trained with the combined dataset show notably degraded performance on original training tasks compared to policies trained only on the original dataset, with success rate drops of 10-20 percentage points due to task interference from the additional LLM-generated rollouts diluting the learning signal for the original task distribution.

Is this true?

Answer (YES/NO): NO